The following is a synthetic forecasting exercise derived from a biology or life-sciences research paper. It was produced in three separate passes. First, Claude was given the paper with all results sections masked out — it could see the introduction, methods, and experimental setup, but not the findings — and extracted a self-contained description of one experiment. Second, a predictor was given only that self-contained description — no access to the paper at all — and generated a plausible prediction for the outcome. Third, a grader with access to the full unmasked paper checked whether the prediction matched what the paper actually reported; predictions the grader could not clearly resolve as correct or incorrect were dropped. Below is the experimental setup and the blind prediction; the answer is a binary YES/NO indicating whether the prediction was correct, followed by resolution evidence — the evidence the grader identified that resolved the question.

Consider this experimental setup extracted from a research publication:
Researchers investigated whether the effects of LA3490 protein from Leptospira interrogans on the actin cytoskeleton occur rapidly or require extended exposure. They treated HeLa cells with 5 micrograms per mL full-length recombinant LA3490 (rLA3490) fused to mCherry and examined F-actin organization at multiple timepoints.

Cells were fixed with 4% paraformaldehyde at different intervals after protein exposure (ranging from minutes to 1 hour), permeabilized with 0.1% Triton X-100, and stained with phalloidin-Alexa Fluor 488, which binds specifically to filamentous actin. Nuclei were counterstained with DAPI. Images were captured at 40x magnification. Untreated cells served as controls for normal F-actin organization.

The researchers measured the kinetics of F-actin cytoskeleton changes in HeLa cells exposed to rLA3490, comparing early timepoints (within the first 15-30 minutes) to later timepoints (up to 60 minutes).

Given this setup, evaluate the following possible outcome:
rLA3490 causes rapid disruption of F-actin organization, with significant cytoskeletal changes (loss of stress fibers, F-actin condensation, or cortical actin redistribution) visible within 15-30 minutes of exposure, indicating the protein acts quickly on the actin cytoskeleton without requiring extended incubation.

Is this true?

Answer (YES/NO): NO